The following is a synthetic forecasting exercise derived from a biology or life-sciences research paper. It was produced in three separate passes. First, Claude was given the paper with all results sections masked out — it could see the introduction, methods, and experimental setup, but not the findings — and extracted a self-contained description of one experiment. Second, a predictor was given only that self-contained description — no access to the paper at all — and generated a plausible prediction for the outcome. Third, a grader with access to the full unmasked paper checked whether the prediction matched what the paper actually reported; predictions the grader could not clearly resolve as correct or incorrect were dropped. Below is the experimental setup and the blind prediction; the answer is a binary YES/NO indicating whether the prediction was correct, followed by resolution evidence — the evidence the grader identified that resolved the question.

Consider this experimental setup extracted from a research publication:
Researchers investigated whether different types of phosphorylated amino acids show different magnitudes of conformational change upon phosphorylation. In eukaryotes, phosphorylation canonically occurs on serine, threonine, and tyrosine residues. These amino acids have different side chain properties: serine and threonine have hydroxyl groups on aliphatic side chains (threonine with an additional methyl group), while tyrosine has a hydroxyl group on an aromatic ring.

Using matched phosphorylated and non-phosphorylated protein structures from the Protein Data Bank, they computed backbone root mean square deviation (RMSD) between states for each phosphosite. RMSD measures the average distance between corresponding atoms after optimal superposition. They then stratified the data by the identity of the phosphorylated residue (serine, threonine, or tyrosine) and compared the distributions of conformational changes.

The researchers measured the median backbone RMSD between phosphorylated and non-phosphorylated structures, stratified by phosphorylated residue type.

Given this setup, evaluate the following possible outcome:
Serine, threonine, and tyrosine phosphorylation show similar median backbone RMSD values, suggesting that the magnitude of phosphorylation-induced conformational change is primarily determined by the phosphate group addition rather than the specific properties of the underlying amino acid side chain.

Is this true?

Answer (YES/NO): NO